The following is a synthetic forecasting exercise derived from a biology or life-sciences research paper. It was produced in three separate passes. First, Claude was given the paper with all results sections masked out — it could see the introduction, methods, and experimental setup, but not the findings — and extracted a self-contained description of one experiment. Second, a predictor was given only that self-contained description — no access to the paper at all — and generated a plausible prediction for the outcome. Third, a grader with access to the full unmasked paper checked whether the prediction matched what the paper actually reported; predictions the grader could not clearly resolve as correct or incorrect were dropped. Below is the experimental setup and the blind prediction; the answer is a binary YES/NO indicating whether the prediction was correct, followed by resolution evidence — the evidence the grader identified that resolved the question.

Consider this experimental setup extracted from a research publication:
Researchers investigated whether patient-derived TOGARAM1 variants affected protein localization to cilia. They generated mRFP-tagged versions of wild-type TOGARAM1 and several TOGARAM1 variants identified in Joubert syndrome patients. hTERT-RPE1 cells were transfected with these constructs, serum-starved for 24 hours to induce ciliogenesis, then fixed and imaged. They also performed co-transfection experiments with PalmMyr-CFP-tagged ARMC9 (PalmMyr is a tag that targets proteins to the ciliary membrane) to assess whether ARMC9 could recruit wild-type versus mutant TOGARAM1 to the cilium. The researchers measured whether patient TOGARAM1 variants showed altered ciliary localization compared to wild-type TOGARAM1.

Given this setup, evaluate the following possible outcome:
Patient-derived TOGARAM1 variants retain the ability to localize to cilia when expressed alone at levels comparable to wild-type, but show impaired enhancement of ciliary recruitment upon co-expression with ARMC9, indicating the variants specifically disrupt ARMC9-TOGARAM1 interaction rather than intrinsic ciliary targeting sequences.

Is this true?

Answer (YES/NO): NO